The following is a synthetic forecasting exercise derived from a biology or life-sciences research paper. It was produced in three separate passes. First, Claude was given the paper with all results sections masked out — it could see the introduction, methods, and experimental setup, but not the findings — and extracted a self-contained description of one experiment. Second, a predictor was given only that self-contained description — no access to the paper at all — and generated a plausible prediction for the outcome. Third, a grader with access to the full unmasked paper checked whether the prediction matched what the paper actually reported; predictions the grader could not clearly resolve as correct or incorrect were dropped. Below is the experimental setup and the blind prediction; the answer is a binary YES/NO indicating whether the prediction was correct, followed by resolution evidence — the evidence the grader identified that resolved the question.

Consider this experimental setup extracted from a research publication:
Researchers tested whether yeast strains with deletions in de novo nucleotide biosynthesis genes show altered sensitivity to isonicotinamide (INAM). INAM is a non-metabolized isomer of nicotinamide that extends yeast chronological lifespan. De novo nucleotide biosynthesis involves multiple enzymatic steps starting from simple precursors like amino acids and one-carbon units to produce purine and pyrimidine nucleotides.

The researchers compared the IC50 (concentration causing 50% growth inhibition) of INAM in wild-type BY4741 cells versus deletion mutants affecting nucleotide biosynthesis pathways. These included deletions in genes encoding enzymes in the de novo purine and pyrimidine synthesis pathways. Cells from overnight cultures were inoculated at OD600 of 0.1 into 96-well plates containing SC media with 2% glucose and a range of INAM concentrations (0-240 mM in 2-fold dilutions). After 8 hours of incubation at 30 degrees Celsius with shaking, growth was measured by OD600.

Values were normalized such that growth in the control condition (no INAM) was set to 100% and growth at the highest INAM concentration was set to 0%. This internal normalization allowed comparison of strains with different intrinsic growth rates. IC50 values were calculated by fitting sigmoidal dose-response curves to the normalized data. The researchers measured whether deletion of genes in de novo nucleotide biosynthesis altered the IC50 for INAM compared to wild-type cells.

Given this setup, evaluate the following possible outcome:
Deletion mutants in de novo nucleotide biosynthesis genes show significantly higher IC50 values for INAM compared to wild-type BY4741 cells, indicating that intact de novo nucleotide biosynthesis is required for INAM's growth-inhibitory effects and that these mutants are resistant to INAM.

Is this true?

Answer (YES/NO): NO